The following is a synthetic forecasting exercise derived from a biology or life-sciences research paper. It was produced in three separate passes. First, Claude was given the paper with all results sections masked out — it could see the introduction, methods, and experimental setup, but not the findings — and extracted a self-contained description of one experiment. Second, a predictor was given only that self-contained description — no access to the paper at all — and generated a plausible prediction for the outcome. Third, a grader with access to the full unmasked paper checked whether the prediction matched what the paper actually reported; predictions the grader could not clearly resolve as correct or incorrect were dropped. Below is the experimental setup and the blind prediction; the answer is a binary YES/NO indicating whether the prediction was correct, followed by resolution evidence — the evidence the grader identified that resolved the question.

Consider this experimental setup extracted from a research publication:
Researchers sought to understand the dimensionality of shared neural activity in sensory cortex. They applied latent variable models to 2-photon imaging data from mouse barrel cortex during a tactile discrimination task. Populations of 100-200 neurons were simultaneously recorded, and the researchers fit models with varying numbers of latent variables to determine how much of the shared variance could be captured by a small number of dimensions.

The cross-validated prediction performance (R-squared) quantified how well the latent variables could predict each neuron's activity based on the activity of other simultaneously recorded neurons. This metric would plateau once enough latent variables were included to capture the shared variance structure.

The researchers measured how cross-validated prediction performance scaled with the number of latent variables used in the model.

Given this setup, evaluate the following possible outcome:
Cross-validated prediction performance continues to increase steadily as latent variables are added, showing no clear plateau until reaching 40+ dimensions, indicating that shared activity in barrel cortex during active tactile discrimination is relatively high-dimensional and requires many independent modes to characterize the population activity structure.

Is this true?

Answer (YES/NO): NO